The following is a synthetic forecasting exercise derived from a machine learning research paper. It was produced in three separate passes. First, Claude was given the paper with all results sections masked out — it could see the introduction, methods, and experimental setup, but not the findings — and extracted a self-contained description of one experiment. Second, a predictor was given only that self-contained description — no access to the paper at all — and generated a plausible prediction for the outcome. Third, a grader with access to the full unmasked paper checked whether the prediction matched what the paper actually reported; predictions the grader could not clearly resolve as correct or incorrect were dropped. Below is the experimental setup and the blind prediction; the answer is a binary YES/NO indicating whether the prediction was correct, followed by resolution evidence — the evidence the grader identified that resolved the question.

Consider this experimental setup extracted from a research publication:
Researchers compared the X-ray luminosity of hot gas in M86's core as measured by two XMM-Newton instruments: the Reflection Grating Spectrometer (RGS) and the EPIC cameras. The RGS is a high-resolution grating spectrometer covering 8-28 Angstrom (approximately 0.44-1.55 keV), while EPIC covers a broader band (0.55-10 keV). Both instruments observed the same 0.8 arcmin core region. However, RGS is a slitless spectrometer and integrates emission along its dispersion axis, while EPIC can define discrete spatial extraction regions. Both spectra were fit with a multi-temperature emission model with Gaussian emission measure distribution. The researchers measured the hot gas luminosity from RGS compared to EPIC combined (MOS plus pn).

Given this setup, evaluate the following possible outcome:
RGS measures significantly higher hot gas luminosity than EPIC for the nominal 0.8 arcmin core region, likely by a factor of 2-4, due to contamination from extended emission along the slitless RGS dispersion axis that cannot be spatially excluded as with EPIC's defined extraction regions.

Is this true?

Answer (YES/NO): YES